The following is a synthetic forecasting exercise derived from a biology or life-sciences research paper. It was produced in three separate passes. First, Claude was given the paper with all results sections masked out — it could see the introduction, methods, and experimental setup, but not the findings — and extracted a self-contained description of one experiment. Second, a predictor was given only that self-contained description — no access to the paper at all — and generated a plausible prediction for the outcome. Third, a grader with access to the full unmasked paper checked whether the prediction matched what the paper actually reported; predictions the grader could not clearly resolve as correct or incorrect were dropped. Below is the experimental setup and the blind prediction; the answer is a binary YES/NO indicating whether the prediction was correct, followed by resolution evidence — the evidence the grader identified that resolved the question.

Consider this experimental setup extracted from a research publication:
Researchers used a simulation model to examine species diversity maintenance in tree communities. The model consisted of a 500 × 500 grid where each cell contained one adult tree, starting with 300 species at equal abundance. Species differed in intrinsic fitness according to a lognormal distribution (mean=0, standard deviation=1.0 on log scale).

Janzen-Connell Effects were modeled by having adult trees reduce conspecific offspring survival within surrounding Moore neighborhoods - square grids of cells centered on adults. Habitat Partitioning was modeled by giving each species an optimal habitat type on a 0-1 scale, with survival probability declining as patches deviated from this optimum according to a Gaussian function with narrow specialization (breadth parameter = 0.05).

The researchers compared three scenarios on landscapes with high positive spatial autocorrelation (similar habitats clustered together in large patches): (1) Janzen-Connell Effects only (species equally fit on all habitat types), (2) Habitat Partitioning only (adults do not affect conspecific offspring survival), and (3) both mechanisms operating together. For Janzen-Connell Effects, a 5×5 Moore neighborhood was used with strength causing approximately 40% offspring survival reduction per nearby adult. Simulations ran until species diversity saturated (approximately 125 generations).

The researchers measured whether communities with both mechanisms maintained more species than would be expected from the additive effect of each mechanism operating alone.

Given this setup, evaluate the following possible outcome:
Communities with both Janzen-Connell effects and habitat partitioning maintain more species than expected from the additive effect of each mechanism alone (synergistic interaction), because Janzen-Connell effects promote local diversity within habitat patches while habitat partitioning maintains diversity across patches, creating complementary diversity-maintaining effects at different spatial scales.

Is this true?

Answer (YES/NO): YES